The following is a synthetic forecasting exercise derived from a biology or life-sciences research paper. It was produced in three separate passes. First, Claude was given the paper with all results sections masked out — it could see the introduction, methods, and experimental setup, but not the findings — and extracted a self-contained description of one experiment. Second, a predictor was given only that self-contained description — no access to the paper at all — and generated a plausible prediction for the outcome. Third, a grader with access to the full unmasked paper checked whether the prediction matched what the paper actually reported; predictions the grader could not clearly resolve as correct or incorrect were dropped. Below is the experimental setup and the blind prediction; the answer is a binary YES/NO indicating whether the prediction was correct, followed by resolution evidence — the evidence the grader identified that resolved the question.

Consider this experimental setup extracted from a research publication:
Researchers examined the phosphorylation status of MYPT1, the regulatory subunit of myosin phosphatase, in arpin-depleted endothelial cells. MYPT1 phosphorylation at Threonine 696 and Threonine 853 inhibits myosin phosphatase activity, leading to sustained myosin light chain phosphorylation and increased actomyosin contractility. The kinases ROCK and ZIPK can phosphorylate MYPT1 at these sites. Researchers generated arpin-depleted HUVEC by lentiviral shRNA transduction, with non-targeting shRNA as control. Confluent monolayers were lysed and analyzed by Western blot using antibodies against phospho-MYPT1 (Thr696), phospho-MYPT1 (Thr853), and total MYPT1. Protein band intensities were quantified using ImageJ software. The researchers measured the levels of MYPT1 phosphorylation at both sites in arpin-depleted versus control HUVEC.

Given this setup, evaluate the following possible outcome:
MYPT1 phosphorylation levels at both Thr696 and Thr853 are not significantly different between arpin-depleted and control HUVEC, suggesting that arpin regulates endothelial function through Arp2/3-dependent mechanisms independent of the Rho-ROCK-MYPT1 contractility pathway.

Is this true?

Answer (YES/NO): NO